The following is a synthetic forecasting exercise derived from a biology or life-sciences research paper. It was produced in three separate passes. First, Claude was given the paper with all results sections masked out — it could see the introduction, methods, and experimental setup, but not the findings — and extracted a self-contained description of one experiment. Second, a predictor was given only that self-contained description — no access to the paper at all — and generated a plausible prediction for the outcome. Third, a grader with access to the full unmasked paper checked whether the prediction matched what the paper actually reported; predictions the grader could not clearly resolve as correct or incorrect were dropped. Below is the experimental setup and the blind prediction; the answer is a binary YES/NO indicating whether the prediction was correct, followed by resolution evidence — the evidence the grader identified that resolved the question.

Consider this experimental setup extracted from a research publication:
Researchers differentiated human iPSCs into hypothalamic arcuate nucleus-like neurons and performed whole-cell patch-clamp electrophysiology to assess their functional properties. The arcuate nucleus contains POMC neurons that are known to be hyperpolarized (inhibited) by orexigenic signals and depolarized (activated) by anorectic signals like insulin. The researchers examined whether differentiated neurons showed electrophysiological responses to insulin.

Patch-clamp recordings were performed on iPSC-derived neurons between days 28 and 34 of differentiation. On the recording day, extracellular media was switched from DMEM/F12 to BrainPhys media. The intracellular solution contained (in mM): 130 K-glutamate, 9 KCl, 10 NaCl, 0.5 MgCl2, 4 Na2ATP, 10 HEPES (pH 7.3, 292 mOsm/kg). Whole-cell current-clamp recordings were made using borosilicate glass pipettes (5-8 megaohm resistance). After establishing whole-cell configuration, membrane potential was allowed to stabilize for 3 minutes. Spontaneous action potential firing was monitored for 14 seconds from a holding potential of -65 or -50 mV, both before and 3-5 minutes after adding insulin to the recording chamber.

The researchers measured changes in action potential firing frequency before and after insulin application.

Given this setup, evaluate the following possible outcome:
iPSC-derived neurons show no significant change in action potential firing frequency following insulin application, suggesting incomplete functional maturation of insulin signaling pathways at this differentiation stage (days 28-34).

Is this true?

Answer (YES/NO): NO